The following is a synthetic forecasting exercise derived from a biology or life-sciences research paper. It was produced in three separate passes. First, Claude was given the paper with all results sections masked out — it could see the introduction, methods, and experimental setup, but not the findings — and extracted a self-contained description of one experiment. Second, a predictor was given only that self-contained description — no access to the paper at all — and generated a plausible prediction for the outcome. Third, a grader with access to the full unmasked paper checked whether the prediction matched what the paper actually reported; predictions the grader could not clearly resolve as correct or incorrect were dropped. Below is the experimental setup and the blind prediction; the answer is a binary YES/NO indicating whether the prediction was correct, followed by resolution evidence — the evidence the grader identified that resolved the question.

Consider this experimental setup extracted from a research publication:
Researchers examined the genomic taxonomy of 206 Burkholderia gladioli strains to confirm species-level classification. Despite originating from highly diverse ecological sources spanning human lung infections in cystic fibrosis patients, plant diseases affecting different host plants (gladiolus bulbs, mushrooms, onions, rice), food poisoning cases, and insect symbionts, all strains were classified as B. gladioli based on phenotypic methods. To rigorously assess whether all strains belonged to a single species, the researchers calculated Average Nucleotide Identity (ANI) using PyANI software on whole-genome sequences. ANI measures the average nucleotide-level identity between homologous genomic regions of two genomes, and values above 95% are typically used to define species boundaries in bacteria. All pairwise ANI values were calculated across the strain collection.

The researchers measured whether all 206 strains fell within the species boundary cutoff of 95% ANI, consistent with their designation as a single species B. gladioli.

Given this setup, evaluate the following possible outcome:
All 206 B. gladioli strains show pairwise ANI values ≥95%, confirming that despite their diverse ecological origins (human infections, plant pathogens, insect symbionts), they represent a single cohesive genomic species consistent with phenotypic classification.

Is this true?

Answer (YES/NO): YES